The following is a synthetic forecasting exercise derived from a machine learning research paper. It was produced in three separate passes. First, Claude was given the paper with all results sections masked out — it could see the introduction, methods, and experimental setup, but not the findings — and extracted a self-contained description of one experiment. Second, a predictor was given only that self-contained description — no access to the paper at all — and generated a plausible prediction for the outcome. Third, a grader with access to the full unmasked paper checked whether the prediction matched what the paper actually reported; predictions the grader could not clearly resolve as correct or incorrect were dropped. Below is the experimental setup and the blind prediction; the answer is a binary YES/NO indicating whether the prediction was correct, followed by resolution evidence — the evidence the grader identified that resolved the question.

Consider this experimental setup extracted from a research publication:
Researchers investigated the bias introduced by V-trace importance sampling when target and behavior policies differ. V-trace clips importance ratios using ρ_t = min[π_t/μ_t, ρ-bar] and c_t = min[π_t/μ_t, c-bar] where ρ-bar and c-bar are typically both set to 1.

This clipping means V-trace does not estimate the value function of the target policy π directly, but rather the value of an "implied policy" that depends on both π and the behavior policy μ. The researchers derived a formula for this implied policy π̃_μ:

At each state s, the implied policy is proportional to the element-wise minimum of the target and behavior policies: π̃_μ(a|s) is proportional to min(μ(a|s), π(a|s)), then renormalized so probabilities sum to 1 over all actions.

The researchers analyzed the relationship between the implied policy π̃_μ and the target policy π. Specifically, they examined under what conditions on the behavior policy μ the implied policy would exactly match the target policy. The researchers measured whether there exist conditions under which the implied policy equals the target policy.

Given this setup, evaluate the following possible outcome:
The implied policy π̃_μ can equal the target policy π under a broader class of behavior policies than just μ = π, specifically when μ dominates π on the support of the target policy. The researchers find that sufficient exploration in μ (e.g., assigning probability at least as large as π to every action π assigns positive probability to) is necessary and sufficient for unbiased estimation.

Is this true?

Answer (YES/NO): NO